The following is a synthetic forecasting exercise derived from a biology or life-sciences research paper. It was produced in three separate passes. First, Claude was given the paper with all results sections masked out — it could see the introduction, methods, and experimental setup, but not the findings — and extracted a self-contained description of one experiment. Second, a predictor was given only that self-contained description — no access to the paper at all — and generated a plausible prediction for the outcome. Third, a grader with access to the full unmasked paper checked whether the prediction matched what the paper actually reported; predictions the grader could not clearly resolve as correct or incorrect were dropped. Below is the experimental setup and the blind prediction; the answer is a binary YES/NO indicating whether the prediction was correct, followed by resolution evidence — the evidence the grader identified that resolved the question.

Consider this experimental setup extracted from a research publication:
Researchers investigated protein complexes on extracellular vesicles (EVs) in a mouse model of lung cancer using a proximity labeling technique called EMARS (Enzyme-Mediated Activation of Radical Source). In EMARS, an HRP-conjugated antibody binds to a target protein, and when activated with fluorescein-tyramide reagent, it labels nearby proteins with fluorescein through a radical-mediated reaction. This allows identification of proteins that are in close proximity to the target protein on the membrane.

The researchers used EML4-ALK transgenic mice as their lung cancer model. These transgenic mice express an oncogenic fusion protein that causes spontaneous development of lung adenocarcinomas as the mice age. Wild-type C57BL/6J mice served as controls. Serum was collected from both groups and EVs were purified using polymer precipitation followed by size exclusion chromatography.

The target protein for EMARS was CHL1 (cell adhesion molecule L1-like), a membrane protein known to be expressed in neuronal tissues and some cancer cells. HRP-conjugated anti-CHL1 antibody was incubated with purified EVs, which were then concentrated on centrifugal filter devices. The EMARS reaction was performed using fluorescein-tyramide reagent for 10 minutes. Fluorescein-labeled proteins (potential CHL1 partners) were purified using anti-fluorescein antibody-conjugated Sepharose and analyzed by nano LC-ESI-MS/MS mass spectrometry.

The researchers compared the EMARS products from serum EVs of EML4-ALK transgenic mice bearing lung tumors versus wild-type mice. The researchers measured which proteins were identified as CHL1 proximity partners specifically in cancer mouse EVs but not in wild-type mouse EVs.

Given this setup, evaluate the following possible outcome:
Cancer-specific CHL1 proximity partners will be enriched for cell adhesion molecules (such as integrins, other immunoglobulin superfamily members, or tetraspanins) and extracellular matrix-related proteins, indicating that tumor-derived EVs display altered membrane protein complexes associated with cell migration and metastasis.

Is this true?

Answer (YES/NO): NO